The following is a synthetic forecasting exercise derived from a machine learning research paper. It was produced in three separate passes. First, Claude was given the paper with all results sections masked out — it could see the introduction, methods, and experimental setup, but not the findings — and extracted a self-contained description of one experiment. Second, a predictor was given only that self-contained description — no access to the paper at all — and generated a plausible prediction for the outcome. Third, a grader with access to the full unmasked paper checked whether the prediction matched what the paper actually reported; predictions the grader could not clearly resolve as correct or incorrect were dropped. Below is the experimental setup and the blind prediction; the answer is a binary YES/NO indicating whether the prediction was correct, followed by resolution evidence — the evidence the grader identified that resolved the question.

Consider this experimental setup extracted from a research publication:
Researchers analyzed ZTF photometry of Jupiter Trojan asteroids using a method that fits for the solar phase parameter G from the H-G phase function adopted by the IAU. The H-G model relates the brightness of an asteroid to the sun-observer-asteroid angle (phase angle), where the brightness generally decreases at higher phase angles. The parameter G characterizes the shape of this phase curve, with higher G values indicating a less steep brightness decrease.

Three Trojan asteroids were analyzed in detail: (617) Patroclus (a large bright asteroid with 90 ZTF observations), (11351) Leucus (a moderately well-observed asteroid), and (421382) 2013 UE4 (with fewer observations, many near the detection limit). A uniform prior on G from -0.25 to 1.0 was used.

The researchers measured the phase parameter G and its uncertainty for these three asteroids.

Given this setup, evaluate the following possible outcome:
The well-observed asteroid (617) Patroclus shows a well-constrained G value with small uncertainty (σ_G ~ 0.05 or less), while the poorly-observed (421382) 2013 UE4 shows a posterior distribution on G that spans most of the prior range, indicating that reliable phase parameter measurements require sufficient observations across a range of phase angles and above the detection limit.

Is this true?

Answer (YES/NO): YES